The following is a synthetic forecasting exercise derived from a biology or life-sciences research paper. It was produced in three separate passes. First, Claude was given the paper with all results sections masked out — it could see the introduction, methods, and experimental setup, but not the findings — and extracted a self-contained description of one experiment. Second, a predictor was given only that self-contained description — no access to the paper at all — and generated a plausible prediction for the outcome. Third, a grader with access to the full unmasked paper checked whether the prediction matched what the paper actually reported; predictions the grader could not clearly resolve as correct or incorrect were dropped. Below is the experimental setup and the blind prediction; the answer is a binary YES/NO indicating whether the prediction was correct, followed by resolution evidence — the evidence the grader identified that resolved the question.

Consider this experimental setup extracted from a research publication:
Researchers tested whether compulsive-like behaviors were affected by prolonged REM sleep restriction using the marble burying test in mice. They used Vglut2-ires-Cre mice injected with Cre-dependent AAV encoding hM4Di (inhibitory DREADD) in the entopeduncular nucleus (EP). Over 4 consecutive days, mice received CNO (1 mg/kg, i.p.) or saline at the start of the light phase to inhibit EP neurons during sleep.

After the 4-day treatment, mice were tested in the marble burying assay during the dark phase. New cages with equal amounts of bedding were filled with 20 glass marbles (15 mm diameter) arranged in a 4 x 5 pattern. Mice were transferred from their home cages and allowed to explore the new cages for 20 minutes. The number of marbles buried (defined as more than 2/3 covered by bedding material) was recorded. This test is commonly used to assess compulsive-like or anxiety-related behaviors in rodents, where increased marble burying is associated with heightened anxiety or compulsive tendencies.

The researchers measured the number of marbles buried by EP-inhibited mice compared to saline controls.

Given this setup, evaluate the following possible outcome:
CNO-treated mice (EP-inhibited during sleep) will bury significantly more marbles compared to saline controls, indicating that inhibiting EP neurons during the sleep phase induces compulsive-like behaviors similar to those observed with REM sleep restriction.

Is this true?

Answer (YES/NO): NO